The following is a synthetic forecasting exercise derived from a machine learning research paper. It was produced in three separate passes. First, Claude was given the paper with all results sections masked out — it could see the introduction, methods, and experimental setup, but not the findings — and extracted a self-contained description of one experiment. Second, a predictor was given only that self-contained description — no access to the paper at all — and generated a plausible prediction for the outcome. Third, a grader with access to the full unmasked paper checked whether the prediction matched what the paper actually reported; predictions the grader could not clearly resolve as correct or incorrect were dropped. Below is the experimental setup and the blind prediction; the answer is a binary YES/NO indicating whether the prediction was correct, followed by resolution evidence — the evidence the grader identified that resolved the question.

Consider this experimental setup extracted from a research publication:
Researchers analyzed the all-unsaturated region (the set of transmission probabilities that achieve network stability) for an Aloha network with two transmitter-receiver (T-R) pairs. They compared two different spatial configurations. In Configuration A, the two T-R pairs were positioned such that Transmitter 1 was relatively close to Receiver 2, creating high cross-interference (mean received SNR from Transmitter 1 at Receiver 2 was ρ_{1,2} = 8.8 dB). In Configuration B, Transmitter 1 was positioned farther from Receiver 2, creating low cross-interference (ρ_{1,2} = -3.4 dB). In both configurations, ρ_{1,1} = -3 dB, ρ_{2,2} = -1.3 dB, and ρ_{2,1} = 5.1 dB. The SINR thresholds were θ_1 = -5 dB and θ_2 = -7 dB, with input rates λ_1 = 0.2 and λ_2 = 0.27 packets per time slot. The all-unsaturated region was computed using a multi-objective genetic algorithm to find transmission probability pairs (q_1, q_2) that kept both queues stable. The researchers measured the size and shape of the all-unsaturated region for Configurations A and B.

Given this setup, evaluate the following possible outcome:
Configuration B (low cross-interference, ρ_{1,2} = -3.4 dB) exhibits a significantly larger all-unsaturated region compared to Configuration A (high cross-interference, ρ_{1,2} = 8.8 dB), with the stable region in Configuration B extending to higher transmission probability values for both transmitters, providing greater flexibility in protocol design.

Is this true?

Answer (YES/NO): YES